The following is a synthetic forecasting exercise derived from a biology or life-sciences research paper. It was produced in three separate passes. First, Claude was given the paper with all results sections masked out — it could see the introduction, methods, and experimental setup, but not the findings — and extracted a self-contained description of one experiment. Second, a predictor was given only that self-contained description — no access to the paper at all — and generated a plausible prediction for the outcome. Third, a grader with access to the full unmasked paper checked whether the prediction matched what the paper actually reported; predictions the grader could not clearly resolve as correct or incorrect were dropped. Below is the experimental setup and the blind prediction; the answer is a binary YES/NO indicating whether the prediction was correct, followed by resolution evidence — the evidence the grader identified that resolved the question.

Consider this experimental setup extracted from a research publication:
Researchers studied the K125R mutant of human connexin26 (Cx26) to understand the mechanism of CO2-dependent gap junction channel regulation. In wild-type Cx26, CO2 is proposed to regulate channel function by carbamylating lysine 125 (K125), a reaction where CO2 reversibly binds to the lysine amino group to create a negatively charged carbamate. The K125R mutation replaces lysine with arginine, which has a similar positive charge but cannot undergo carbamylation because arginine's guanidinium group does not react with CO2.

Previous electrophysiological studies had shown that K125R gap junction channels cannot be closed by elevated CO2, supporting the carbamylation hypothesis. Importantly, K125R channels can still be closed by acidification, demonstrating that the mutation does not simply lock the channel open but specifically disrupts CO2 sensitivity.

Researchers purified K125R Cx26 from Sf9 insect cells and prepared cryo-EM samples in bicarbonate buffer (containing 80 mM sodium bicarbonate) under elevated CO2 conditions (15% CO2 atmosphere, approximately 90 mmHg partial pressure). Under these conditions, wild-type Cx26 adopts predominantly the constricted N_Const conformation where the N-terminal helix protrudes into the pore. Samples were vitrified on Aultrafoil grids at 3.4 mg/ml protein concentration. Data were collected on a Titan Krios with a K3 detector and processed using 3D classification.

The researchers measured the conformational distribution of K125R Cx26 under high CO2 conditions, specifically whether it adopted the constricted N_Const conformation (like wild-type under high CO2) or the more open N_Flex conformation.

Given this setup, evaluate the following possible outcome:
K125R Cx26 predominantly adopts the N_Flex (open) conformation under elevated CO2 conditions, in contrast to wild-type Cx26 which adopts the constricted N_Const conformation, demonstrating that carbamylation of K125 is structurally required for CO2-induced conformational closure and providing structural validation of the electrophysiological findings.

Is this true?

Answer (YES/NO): YES